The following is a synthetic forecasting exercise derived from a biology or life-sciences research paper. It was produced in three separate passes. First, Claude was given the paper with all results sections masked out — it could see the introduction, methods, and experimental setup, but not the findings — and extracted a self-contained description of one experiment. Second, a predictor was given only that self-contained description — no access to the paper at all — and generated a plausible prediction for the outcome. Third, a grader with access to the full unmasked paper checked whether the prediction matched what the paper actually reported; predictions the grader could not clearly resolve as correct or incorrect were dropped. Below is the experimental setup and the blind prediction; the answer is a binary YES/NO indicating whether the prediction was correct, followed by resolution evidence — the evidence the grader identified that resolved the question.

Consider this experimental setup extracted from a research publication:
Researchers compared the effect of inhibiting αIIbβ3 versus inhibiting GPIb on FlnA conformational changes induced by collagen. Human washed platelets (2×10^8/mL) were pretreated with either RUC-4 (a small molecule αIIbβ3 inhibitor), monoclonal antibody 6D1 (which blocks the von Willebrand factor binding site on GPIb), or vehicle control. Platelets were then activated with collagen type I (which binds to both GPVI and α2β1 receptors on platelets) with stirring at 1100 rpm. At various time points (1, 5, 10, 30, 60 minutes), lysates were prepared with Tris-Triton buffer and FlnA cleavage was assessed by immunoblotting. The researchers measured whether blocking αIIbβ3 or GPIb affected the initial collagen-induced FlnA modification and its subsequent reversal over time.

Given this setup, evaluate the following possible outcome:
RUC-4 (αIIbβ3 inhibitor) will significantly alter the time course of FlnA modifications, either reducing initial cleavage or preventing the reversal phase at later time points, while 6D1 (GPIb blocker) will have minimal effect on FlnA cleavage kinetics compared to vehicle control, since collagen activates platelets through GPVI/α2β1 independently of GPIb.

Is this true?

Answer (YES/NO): NO